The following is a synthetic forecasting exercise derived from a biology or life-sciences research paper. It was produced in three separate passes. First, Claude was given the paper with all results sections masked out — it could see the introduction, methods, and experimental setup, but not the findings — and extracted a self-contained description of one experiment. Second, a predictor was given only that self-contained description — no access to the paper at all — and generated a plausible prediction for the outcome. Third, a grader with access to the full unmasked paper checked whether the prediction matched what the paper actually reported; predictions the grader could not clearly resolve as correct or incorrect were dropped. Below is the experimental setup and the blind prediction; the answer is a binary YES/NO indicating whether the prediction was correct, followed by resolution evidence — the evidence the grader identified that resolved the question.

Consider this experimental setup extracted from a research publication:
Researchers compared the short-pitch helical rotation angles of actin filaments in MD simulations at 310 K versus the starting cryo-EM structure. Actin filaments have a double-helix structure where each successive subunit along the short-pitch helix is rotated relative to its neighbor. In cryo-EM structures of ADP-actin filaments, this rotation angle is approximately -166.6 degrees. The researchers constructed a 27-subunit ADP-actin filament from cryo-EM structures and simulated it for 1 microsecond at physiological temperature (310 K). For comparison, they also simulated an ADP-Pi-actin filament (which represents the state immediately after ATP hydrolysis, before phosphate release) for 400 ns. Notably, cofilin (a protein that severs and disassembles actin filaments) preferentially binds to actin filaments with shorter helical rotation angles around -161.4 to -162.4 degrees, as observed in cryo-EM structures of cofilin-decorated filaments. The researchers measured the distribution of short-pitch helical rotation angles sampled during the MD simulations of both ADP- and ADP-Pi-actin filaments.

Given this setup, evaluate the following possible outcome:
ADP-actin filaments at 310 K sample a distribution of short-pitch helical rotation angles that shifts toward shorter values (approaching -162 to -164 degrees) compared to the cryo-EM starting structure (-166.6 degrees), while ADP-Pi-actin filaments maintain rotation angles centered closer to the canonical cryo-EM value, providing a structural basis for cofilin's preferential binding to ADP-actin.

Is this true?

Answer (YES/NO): NO